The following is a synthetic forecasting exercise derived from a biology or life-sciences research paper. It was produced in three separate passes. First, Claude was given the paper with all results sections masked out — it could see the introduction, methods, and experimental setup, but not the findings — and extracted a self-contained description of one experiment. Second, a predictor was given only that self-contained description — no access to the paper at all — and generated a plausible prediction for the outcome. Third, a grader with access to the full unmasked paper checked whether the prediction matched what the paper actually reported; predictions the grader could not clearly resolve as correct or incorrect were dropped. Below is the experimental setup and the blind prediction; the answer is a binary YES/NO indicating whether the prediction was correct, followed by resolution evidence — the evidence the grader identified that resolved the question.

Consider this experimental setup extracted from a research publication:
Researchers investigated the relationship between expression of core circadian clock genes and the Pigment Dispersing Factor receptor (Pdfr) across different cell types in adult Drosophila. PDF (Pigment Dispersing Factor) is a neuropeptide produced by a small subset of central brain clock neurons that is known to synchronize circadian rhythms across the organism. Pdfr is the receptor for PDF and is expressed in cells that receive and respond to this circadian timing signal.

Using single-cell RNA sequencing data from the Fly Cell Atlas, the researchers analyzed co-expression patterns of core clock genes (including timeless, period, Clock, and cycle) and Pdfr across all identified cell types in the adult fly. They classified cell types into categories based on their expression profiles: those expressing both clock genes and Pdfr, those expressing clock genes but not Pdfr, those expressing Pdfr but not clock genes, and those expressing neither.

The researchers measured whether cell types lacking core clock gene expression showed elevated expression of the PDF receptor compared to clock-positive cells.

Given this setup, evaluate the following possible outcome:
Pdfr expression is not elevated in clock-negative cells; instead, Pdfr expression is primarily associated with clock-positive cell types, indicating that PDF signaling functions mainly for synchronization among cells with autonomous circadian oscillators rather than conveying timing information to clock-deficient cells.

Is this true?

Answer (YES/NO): NO